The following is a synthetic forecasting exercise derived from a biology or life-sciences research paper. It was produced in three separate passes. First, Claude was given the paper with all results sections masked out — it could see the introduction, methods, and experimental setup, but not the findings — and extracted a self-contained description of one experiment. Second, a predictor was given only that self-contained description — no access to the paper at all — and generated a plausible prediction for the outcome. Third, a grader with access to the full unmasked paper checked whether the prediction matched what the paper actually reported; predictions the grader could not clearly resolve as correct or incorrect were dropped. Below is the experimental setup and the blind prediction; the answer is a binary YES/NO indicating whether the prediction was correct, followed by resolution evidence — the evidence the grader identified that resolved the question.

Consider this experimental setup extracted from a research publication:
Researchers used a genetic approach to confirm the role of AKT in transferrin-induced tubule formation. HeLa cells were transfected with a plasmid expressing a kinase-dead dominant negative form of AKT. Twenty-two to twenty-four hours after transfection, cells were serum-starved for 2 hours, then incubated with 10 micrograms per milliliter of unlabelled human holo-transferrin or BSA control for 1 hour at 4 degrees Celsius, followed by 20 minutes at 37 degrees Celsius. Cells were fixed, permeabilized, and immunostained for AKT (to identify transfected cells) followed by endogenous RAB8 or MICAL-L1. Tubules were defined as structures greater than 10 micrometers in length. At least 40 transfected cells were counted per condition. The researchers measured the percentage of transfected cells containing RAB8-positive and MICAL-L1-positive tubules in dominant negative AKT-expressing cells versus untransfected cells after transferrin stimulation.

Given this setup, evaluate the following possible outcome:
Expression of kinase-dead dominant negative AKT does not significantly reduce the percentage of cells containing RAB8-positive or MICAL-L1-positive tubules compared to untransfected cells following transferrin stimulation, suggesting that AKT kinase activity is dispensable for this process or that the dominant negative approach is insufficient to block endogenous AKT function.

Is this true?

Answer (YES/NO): NO